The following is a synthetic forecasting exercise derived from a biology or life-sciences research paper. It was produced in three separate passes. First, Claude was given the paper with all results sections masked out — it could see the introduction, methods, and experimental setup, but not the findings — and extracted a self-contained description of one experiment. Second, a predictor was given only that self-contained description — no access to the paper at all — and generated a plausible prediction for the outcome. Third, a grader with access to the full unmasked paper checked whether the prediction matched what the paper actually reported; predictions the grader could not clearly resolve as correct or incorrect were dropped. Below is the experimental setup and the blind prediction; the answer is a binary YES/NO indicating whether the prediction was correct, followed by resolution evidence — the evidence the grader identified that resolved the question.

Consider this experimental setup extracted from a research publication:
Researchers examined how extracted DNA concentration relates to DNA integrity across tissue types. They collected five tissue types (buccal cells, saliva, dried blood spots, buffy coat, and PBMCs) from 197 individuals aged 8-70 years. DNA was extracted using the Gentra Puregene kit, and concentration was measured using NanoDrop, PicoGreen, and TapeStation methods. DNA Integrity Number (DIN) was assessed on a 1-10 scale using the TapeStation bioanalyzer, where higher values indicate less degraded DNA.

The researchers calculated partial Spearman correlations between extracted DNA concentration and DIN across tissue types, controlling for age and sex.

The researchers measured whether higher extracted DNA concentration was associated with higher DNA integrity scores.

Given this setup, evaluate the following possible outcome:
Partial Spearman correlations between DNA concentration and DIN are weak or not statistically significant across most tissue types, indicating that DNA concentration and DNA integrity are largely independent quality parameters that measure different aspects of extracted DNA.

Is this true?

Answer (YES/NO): NO